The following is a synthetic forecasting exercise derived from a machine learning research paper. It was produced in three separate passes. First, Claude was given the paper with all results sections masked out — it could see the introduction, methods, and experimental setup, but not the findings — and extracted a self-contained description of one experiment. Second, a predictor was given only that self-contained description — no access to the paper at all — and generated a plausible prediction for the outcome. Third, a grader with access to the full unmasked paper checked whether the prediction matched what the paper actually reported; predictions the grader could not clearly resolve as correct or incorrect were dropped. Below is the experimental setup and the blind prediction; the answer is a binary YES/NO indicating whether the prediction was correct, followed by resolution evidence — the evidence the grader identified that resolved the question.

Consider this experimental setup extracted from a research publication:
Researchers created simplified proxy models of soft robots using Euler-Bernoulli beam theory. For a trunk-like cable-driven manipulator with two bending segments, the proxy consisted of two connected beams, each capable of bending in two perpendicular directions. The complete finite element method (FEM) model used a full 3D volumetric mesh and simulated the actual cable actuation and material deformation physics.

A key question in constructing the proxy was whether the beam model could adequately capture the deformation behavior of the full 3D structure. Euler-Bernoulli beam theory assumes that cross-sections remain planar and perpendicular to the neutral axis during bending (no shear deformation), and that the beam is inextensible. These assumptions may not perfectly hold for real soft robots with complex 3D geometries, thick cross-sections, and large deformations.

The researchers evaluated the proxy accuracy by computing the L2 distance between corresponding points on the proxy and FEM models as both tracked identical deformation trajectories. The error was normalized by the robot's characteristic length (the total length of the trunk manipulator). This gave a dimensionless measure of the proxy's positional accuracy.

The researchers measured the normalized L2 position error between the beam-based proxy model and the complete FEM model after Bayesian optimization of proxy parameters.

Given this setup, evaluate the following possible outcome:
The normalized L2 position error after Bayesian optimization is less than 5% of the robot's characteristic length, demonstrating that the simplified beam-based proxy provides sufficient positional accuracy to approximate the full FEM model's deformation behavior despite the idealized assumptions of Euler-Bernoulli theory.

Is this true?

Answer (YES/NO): NO